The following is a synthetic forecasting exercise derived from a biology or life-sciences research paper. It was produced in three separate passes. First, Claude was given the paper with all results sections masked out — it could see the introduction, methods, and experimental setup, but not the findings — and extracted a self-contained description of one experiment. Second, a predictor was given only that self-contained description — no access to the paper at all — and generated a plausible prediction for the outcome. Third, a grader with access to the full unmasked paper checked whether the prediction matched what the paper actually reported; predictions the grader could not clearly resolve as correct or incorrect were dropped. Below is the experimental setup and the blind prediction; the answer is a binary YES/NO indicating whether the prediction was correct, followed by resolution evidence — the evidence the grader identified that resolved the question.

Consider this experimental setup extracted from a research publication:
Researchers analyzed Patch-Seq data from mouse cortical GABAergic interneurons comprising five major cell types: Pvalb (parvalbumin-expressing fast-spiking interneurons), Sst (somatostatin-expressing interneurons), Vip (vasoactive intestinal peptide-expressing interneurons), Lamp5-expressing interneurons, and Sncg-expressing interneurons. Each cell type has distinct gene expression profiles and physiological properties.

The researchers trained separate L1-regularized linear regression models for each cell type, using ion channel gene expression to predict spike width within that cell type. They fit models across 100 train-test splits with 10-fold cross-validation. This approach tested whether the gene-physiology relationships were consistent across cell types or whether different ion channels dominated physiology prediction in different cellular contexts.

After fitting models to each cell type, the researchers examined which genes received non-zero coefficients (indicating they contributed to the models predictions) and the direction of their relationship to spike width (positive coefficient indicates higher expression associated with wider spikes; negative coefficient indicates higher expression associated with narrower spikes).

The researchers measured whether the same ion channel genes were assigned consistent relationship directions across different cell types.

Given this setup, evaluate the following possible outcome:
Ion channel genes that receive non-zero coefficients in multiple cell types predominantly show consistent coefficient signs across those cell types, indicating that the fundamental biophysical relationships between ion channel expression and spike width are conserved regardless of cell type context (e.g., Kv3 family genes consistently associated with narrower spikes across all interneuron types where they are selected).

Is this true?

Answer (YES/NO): YES